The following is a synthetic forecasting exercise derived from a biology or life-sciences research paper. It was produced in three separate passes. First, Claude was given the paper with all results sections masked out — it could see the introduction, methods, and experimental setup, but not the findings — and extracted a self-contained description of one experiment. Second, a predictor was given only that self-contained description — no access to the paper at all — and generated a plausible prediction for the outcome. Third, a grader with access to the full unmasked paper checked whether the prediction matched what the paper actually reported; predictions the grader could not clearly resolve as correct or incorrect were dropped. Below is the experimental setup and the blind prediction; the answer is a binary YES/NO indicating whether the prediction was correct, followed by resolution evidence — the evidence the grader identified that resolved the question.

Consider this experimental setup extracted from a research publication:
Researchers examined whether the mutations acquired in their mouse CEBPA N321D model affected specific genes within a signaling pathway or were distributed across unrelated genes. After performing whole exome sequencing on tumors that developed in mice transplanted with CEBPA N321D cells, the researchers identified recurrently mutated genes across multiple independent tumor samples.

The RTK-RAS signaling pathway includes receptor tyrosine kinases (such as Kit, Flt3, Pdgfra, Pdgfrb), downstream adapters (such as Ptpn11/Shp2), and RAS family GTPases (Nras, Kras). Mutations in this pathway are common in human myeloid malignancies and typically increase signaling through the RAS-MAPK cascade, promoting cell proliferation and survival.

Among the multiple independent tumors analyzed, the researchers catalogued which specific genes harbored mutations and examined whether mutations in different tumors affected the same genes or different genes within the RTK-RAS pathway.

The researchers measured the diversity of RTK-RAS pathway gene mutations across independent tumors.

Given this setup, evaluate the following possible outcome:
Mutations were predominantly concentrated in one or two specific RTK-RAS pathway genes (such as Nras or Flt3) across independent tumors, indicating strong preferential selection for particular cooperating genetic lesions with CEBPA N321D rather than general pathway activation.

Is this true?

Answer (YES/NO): NO